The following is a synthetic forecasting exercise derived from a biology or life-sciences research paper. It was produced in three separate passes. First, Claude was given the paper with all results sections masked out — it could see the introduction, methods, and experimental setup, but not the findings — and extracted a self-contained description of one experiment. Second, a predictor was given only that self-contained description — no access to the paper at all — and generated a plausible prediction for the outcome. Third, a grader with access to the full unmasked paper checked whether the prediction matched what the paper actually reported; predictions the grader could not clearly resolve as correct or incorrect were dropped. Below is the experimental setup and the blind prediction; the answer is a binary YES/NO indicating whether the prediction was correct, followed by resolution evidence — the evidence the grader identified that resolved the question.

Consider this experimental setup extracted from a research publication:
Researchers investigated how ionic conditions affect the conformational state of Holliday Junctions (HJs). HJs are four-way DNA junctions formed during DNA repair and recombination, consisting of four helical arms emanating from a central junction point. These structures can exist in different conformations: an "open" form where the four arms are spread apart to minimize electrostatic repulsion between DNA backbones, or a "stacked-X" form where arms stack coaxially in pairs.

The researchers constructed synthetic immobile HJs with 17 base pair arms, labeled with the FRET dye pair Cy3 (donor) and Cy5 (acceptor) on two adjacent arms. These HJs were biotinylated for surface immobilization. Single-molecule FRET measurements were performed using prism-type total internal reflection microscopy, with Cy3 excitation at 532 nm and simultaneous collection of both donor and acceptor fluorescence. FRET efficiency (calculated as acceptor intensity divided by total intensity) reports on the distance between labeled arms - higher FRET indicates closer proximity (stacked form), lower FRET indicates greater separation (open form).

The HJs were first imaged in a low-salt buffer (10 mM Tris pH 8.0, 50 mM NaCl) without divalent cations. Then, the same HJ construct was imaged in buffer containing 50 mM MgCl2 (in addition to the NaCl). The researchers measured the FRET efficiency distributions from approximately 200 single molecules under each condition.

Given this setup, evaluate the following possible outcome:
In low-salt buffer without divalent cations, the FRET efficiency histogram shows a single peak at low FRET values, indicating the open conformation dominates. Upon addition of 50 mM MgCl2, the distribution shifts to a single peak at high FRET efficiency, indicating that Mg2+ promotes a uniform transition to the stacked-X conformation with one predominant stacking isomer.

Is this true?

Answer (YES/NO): NO